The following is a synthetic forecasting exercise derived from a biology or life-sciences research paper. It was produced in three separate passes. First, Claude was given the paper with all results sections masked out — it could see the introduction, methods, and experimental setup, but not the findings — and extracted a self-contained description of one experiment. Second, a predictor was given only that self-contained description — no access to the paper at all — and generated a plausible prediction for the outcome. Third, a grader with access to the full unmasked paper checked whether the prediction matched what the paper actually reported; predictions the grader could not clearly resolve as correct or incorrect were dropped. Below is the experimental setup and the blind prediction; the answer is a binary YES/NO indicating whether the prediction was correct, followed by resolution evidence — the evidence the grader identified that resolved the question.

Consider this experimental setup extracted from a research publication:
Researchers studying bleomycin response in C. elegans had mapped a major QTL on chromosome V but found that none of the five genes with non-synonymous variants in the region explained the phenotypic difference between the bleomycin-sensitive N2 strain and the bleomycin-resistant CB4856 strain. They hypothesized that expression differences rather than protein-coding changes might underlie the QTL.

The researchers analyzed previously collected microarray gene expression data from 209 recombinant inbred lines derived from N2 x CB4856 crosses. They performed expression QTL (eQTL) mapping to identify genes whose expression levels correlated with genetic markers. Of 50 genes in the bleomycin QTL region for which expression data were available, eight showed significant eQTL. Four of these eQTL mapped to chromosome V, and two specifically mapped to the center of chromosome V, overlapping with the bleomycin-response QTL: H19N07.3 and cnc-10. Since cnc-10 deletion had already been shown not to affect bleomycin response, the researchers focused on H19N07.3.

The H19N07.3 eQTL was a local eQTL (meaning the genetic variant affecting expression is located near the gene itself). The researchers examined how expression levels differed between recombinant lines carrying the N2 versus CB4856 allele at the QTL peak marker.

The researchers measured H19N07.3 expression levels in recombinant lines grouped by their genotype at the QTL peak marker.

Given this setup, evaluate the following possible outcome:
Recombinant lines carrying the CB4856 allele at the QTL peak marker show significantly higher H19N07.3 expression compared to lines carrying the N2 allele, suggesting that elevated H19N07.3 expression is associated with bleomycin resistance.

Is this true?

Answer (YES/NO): YES